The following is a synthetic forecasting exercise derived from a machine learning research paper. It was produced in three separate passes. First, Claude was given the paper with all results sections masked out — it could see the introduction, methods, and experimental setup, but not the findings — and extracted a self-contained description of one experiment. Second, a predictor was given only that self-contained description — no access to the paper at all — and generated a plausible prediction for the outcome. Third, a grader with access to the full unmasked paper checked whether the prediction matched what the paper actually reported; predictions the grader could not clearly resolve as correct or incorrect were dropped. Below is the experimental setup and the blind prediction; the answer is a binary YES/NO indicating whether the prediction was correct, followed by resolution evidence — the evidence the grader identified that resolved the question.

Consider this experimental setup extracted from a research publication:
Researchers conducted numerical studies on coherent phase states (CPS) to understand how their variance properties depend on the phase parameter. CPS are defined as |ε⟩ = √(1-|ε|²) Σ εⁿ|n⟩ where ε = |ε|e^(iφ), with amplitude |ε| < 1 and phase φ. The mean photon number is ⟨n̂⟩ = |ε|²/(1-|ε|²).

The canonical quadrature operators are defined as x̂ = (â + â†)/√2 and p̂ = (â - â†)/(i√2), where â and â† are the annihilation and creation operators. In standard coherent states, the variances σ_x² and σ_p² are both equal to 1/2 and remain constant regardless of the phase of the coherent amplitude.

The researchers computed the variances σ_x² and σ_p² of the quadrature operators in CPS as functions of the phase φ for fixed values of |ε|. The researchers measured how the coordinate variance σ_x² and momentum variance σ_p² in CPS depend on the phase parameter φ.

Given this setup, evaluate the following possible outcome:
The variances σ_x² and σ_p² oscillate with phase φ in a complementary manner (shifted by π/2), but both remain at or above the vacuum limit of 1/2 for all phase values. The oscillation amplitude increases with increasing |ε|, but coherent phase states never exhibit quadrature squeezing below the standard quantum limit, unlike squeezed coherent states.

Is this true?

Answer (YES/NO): NO